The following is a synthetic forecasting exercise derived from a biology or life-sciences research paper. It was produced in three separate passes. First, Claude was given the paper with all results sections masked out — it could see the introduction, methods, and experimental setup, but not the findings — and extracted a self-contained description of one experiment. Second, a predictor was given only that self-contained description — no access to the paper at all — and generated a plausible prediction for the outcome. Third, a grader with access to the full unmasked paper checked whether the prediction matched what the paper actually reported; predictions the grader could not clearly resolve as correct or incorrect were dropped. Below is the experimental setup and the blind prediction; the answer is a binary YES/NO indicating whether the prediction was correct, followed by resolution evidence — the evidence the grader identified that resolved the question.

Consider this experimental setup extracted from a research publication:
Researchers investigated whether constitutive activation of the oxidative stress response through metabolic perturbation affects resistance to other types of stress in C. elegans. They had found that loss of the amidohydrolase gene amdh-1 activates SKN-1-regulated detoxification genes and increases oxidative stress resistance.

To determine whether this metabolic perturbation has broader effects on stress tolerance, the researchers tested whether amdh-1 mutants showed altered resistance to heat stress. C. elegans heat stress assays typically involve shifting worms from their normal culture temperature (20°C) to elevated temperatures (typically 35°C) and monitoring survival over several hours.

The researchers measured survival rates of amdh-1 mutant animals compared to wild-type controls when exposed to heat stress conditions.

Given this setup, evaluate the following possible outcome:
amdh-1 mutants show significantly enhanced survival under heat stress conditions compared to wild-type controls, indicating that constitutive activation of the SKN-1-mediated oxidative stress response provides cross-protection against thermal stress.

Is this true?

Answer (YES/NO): NO